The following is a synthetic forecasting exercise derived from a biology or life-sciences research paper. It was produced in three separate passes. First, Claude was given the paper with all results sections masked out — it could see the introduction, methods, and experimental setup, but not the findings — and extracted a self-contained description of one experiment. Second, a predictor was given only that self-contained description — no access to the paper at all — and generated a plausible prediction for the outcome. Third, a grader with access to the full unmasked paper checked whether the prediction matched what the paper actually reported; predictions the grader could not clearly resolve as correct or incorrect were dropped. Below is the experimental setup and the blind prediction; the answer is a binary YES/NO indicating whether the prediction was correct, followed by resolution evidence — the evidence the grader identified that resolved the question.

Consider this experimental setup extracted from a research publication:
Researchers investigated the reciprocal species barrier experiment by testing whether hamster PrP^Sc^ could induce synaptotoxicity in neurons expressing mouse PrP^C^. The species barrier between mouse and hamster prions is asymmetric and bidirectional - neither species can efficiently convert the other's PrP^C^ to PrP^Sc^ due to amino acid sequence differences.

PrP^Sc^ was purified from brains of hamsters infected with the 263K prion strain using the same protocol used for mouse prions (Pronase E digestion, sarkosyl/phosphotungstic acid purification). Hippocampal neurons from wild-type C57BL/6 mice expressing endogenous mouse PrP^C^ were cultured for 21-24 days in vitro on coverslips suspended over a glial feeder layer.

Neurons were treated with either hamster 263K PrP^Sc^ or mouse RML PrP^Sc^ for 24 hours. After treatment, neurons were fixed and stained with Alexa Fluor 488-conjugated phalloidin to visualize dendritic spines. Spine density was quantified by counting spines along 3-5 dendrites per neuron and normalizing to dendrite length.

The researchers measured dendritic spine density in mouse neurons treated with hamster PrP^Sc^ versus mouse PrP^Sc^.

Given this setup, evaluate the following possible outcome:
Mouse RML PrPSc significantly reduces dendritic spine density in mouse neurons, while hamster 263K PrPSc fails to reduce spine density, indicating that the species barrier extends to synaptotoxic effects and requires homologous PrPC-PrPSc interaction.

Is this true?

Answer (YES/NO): NO